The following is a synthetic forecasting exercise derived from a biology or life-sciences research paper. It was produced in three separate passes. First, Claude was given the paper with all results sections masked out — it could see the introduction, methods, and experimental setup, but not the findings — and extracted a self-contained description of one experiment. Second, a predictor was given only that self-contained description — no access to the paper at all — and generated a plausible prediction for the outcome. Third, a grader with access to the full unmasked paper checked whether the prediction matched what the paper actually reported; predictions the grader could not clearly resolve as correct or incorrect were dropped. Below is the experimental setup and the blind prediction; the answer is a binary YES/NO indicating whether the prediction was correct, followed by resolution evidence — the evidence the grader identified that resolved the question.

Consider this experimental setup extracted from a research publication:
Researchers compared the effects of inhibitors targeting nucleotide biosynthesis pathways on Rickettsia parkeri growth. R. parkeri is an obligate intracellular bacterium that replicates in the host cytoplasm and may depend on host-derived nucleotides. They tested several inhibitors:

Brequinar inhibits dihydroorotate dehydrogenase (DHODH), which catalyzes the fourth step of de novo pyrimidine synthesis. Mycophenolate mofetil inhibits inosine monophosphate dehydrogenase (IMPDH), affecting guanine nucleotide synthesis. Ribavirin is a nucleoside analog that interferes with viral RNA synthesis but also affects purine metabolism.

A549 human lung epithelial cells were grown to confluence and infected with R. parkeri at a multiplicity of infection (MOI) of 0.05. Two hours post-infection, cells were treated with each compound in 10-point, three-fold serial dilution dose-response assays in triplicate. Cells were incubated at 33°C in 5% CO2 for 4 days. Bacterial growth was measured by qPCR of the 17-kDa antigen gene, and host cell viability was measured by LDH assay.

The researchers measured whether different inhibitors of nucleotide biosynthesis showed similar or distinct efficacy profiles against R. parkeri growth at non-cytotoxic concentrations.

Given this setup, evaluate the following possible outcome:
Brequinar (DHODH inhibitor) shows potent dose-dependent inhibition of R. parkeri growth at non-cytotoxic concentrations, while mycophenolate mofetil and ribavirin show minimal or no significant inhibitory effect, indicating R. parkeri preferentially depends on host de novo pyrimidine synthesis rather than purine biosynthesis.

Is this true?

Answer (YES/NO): NO